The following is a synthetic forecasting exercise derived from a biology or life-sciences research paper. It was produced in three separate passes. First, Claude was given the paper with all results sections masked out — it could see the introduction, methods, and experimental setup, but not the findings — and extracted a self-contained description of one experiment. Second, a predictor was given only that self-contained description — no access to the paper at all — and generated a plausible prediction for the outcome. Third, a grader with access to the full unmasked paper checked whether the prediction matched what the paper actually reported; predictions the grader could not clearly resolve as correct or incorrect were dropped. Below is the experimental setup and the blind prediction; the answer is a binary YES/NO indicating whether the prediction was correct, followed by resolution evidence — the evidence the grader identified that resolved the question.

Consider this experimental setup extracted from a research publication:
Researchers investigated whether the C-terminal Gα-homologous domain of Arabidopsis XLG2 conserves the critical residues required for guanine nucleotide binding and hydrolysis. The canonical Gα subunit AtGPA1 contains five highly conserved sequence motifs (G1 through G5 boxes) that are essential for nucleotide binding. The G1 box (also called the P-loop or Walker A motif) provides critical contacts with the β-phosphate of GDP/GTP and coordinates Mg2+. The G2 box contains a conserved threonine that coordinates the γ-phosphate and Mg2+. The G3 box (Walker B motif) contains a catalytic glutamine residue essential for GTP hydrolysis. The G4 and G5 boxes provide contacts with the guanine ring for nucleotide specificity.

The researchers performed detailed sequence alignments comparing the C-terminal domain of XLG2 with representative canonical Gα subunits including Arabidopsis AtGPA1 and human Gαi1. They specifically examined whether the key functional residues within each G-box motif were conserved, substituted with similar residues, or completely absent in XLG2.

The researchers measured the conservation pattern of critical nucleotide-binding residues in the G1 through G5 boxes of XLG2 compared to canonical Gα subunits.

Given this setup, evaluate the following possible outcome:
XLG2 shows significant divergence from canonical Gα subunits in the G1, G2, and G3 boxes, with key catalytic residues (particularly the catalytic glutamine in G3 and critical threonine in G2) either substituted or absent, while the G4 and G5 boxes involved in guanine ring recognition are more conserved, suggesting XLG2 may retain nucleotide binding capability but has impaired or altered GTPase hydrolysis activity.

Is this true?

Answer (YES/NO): NO